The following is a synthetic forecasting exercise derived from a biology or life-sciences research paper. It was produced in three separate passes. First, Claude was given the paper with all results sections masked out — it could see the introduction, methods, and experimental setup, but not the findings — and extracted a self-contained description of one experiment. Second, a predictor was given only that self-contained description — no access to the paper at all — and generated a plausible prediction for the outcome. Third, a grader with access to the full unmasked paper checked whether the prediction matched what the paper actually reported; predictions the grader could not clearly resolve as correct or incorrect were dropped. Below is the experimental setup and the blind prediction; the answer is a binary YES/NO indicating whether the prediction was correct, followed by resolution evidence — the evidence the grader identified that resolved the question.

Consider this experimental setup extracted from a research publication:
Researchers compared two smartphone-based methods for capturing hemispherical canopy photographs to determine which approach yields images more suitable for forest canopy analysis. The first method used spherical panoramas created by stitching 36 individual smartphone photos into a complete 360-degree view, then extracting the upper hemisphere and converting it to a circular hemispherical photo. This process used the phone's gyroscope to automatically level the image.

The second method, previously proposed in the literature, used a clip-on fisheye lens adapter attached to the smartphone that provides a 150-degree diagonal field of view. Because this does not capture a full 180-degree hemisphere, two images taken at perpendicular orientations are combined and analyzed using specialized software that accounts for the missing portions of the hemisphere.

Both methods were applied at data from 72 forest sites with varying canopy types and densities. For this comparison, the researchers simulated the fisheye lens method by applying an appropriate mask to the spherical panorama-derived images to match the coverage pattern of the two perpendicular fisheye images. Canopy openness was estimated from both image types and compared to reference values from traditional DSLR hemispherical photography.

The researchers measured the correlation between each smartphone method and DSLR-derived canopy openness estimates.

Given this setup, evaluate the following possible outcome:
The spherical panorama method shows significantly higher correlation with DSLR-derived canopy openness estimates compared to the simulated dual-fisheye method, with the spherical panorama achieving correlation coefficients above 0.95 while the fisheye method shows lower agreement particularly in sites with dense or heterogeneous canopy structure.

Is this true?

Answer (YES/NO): NO